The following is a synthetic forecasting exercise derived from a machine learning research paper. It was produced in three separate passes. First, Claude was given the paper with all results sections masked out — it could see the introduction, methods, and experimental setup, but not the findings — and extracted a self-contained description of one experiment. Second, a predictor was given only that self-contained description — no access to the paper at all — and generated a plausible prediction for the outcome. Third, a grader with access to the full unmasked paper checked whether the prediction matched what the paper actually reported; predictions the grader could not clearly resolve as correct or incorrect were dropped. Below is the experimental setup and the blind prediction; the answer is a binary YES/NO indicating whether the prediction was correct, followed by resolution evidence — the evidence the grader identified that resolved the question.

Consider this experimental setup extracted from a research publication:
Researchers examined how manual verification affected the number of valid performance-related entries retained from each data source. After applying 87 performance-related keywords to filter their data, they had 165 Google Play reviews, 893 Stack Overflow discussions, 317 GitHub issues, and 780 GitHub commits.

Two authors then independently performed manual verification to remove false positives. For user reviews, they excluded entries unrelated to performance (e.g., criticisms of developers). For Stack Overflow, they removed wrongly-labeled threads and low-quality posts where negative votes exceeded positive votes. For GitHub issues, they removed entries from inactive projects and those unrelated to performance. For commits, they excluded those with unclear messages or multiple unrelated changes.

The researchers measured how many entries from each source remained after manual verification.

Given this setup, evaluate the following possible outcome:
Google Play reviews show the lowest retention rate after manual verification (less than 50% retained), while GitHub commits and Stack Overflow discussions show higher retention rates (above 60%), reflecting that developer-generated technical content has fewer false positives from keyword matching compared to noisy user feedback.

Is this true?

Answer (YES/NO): NO